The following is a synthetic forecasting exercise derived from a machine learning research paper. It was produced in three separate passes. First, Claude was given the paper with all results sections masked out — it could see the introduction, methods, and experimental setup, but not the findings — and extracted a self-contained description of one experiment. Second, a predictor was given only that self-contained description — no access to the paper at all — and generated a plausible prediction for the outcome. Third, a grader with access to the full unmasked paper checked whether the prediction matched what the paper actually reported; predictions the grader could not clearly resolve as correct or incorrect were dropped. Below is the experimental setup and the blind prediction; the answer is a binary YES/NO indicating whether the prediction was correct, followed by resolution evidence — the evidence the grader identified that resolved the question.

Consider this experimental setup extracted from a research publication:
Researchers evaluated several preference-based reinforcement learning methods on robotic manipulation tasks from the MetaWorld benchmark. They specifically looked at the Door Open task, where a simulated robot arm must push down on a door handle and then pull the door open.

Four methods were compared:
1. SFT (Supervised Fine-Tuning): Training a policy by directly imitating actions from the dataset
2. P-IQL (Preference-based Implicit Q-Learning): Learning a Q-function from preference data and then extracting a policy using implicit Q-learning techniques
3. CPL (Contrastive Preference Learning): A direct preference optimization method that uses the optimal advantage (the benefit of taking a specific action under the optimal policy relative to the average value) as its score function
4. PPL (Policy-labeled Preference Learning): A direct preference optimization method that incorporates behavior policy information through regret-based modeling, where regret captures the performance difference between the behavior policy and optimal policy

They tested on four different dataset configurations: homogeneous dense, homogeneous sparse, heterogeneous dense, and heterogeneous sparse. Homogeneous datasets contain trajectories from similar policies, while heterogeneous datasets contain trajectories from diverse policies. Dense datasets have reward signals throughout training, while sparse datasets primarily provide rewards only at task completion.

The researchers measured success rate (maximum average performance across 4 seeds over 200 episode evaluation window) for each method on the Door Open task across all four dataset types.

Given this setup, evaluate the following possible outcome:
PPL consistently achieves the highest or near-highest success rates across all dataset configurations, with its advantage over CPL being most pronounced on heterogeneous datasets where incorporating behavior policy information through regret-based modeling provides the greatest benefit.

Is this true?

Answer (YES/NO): NO